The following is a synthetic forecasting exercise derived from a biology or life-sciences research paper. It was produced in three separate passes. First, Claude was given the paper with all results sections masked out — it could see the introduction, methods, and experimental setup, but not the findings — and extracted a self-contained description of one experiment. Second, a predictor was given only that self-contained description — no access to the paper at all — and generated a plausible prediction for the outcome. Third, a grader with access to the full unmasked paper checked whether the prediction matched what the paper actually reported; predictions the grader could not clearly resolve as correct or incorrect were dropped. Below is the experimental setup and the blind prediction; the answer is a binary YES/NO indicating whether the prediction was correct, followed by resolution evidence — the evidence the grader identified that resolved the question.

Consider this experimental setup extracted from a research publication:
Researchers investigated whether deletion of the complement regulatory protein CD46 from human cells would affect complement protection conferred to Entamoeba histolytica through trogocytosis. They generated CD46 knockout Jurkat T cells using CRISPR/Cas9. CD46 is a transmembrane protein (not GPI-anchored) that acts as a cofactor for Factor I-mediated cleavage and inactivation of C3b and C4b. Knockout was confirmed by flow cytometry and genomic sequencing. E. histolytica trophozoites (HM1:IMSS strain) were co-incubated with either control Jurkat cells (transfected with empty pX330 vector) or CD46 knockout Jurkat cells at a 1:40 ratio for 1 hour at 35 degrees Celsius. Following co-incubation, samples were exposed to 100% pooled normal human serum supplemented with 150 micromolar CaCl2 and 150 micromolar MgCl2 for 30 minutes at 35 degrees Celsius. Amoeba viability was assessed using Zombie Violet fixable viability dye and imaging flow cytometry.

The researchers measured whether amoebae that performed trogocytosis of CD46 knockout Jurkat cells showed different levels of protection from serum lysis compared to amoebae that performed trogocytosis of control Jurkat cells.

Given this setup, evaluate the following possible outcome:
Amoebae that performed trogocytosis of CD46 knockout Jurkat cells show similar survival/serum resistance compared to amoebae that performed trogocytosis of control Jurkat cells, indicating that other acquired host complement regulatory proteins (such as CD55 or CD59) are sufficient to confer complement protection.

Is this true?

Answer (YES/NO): YES